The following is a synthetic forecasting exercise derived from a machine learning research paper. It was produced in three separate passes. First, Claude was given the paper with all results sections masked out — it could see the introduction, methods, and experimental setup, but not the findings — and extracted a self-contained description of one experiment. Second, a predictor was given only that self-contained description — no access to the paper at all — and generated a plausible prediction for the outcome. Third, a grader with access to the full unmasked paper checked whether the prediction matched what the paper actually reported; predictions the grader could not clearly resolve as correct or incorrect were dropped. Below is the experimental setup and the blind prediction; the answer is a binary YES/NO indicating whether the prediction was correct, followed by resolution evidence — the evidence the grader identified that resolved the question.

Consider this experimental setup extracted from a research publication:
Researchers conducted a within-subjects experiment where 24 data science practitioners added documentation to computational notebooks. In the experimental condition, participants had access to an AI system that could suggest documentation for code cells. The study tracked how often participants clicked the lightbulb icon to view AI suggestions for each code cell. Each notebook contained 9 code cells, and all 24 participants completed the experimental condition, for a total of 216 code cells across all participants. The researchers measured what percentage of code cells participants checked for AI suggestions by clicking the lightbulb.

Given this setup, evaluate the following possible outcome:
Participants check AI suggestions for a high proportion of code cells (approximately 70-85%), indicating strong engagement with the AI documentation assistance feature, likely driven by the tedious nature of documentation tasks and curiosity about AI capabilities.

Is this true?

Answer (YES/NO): NO